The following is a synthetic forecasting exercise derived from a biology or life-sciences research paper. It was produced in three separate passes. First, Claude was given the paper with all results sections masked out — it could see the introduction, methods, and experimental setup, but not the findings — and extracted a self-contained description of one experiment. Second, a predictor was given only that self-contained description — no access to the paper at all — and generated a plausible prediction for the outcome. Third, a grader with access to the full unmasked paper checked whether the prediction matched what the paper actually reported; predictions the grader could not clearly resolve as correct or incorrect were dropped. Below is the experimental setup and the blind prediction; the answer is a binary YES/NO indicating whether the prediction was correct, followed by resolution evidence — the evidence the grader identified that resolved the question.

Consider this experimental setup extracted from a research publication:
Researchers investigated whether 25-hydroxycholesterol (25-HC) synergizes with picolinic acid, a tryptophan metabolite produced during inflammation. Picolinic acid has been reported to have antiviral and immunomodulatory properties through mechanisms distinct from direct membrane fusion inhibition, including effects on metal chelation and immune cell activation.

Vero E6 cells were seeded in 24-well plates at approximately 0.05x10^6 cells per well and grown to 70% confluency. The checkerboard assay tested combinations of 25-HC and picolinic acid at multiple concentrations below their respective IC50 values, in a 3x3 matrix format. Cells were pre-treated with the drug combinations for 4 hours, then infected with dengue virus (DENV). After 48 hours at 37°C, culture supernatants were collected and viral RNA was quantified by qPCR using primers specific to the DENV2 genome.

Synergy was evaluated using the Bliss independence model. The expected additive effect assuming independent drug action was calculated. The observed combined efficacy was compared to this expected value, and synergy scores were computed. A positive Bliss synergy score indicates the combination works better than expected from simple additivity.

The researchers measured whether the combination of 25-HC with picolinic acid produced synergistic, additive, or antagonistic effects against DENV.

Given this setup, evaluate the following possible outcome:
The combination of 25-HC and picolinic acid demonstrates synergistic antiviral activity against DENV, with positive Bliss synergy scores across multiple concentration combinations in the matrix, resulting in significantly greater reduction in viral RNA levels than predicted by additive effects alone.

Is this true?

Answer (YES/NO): NO